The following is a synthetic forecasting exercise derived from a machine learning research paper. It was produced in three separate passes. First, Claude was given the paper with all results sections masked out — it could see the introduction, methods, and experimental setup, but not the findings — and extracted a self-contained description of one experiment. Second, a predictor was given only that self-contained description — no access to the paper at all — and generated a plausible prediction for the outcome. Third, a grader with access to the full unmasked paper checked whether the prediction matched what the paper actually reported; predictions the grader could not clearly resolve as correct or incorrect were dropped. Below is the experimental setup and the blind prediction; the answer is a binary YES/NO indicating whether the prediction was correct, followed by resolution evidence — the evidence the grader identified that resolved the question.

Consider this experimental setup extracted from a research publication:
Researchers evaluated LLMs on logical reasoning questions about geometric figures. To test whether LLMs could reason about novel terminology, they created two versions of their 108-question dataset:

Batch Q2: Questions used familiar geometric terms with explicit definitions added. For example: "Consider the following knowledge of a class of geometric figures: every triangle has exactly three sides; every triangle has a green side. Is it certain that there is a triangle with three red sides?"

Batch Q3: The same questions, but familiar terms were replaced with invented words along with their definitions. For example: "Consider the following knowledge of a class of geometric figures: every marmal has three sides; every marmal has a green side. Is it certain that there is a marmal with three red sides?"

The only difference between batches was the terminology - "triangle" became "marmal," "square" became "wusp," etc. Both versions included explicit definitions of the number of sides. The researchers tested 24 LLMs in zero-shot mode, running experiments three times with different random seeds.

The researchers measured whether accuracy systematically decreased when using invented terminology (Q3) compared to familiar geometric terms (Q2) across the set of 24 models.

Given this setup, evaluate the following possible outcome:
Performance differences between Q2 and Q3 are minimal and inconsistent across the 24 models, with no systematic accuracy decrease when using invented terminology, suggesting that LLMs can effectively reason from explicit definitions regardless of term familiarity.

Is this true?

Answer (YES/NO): NO